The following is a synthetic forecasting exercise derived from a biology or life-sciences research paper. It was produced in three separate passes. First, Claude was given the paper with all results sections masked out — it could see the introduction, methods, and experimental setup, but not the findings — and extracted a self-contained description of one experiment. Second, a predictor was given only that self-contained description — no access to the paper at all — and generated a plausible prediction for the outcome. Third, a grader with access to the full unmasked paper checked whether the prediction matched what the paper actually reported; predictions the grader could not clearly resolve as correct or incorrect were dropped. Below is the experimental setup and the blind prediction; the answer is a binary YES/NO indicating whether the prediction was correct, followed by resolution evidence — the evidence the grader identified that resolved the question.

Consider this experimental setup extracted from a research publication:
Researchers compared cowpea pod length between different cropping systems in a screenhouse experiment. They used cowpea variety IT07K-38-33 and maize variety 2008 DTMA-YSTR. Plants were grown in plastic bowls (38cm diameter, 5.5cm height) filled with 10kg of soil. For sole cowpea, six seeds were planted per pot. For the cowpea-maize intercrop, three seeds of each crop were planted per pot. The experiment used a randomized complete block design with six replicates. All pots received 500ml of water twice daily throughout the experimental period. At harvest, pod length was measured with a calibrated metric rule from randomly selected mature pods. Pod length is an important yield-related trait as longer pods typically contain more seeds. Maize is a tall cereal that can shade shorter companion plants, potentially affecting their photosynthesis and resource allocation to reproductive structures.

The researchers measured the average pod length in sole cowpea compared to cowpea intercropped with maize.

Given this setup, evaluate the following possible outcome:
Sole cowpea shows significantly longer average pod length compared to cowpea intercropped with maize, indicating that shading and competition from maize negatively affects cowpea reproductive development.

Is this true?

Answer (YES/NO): NO